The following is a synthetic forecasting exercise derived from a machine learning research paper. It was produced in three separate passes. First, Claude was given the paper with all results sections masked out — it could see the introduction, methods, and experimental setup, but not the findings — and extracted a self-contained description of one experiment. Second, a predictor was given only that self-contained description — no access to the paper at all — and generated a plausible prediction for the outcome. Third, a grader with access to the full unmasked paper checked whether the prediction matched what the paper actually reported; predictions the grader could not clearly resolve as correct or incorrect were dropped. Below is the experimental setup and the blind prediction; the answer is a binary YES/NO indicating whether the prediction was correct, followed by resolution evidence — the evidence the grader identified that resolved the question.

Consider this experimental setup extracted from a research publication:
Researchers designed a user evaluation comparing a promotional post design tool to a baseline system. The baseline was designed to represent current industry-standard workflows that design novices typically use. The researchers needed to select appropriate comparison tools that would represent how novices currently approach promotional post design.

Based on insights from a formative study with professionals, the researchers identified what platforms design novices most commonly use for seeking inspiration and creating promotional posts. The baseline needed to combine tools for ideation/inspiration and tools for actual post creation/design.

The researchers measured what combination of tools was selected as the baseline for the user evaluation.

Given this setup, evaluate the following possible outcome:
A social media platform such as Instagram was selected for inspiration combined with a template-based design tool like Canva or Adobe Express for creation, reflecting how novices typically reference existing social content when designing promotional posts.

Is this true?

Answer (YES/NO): NO